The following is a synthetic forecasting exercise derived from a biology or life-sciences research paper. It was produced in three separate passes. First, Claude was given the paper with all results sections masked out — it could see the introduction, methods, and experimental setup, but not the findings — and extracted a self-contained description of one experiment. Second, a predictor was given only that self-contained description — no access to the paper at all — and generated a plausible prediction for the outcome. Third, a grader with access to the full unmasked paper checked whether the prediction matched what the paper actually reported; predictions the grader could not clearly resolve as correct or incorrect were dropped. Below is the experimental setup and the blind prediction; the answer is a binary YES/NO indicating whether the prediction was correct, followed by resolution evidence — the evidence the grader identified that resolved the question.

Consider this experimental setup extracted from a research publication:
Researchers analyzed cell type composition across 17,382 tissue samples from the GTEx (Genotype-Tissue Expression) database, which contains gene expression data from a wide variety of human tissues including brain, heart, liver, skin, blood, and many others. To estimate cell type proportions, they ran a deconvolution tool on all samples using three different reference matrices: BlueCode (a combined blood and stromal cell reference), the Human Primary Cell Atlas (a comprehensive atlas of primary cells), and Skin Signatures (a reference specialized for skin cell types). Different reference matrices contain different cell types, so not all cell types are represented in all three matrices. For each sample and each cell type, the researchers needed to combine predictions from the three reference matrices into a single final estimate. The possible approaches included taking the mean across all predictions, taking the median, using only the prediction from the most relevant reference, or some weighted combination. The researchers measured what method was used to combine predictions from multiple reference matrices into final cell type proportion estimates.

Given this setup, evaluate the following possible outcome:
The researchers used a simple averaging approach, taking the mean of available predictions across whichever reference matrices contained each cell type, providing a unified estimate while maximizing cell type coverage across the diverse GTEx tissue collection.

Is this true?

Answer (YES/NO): NO